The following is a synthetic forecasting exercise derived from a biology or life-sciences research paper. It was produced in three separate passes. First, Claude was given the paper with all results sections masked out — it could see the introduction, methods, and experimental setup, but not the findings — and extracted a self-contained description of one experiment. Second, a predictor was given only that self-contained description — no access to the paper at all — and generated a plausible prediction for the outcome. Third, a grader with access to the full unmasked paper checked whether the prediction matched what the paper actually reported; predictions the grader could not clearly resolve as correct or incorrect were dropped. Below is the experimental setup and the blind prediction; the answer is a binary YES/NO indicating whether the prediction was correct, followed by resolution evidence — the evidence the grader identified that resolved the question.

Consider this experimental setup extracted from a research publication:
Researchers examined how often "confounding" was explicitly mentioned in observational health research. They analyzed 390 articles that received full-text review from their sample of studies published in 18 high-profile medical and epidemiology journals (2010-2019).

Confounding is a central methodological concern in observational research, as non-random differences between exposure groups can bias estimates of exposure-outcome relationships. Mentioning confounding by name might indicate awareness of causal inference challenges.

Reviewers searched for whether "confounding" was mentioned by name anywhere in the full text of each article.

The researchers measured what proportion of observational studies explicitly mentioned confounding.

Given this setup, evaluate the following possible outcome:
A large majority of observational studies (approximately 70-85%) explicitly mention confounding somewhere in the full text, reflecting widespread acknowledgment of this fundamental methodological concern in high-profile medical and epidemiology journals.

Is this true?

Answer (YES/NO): NO